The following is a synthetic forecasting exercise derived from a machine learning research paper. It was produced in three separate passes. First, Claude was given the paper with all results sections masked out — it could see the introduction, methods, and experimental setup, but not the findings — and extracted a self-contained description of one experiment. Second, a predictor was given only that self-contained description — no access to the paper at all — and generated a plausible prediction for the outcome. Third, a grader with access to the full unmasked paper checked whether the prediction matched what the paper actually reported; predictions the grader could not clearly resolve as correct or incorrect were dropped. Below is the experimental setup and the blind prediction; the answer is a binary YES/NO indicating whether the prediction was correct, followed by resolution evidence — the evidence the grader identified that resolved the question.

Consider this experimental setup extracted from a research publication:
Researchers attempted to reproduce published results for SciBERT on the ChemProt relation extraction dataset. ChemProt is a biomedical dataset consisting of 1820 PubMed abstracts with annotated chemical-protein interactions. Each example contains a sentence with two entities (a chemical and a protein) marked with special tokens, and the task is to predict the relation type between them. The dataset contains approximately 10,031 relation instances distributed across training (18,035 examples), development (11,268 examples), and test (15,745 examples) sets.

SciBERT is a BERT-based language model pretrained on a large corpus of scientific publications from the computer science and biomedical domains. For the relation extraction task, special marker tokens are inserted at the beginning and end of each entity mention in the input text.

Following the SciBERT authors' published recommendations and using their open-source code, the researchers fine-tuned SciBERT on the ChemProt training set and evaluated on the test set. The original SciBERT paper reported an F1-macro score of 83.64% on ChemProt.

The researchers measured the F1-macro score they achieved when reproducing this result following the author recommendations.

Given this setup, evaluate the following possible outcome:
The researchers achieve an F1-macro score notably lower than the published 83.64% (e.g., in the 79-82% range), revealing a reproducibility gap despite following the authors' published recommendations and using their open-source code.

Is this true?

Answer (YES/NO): NO